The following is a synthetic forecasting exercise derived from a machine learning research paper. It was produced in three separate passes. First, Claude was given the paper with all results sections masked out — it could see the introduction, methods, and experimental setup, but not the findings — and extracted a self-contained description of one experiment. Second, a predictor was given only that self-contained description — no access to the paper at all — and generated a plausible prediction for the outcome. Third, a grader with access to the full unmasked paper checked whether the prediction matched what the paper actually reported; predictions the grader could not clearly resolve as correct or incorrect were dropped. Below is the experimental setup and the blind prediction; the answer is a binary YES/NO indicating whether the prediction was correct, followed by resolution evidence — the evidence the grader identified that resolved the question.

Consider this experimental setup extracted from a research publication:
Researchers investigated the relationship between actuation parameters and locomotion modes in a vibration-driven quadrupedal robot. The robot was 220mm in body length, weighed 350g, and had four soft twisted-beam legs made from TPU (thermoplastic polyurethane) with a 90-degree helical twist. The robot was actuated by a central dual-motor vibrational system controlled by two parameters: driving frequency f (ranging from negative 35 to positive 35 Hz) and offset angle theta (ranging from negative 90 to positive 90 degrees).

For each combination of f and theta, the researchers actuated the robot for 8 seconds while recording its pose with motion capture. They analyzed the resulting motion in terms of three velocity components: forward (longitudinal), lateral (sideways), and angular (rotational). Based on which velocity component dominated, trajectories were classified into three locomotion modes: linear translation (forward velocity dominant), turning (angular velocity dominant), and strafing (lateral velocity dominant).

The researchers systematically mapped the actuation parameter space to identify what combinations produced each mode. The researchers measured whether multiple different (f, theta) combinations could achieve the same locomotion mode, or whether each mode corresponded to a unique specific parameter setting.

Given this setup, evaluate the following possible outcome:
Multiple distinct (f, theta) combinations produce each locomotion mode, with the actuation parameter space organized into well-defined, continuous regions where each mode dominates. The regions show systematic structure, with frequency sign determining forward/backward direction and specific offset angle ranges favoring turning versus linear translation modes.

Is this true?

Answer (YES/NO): NO